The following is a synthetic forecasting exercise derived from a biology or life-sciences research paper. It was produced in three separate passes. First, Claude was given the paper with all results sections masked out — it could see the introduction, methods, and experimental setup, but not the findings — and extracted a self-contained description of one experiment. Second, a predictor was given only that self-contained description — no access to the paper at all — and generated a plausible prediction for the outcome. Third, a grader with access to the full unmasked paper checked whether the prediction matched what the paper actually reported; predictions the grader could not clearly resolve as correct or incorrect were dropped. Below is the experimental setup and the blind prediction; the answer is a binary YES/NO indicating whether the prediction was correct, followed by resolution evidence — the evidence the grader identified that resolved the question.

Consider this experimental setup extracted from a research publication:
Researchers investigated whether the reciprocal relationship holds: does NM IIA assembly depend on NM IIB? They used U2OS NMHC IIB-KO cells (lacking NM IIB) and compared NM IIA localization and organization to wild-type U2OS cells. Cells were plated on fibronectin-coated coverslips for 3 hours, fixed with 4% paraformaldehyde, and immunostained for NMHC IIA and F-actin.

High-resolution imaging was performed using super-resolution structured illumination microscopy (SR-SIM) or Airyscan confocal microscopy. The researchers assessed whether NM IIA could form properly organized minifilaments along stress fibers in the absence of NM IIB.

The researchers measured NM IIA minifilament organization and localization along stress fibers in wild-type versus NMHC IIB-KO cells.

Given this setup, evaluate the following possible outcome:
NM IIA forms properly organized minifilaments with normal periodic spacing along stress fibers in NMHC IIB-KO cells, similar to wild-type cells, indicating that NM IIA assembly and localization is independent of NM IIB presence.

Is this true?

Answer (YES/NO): YES